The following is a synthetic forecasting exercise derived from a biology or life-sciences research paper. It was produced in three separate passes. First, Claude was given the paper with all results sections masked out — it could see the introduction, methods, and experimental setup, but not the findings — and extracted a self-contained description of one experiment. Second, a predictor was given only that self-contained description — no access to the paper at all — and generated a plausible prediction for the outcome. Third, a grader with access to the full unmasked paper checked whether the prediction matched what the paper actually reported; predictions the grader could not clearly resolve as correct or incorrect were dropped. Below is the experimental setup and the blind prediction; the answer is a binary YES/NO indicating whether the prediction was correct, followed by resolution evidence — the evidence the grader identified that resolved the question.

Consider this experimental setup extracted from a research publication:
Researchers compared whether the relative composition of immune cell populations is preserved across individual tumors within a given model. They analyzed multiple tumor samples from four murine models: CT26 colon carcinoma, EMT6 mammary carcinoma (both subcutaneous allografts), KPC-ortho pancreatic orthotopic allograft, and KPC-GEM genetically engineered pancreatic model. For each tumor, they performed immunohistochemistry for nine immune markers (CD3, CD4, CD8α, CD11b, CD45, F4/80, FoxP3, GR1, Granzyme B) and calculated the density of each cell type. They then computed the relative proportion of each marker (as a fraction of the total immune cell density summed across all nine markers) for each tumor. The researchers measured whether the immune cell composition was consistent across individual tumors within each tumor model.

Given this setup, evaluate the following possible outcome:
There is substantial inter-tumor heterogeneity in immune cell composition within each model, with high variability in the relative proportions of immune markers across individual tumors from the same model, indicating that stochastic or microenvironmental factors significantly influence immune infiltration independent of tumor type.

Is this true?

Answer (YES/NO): NO